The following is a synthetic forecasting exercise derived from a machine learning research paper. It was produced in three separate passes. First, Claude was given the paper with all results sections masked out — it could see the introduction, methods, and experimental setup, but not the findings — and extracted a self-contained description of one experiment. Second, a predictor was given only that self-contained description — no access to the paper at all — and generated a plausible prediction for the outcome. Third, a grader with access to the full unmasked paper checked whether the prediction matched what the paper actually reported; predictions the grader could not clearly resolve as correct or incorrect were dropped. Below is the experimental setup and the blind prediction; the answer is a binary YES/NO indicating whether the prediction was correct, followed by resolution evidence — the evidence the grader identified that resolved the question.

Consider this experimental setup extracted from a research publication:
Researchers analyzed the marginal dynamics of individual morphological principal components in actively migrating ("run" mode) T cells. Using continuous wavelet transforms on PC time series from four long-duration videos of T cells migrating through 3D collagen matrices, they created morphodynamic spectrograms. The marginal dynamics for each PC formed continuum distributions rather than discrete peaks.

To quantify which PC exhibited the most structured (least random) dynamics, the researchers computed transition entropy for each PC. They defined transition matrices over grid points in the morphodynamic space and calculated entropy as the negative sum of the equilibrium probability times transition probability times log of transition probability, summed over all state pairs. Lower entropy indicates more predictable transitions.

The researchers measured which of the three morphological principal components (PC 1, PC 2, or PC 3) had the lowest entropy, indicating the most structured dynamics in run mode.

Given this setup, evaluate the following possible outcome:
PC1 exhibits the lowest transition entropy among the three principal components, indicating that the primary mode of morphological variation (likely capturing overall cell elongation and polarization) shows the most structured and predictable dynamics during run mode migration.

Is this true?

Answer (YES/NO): NO